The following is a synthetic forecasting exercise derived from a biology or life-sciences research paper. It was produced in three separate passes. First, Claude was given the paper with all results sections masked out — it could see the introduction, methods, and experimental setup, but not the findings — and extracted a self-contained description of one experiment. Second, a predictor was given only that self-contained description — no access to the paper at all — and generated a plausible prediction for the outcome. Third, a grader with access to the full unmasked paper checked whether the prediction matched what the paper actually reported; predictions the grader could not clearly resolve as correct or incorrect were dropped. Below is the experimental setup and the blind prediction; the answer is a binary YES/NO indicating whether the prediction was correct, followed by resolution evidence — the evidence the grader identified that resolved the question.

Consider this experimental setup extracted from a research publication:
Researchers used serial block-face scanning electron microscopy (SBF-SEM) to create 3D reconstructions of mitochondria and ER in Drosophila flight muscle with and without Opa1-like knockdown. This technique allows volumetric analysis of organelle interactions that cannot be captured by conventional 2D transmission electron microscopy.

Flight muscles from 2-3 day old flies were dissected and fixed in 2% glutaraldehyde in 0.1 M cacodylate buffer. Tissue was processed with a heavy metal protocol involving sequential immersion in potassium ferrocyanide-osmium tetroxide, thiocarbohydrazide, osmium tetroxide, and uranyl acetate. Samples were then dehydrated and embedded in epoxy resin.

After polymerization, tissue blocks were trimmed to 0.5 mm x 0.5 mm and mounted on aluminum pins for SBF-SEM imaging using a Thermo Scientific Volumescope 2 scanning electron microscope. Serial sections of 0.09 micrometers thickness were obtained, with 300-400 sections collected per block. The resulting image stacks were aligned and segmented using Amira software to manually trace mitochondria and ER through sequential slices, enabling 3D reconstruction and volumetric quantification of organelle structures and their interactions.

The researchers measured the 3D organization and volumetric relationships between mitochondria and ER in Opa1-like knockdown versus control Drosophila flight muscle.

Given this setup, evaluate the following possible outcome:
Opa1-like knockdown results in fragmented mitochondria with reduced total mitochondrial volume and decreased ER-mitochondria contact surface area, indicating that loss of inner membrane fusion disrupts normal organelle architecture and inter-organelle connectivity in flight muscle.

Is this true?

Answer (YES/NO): NO